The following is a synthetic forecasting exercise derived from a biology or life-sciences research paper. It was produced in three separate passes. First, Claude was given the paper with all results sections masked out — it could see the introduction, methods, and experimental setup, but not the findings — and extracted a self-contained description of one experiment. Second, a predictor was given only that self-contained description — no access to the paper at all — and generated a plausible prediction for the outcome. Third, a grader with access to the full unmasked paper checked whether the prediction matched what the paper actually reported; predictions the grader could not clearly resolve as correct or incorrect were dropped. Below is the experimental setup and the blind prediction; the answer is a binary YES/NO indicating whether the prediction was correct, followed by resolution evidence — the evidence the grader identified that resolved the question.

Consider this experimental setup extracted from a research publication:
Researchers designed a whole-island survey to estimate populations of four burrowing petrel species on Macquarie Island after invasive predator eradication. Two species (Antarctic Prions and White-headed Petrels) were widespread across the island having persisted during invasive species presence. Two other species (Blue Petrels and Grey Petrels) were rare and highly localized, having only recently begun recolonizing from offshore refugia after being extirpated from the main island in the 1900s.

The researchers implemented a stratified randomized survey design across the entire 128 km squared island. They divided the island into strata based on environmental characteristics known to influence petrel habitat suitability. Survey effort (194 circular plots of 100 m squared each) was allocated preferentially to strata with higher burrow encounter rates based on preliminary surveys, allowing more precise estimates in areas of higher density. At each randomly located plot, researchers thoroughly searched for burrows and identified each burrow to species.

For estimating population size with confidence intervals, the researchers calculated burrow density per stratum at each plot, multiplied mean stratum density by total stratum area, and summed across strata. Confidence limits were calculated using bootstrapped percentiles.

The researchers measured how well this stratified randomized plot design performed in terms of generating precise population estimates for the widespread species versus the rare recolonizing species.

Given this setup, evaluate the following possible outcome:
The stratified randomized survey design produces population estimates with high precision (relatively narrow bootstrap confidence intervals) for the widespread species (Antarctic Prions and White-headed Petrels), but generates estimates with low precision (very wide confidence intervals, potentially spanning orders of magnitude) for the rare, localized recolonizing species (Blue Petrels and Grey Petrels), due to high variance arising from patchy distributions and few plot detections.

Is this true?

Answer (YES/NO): NO